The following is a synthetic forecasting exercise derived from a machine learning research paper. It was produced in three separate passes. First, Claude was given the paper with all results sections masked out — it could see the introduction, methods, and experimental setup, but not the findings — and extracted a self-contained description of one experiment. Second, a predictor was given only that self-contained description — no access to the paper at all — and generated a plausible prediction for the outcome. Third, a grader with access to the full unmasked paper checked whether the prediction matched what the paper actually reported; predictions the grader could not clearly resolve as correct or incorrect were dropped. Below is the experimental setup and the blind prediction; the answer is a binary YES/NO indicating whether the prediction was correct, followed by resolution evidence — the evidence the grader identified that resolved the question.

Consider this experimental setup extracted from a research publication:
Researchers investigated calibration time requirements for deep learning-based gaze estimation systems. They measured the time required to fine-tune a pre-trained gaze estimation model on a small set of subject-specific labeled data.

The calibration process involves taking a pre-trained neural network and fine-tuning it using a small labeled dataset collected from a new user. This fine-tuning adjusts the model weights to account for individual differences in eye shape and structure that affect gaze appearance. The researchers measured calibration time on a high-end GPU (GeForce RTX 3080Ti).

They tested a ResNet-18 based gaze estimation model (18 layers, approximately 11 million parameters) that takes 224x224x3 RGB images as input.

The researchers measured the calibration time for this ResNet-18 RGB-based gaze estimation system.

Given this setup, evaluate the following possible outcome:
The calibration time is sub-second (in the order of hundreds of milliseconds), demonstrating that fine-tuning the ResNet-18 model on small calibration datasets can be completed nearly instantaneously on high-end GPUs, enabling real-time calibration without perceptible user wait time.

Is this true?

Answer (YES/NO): NO